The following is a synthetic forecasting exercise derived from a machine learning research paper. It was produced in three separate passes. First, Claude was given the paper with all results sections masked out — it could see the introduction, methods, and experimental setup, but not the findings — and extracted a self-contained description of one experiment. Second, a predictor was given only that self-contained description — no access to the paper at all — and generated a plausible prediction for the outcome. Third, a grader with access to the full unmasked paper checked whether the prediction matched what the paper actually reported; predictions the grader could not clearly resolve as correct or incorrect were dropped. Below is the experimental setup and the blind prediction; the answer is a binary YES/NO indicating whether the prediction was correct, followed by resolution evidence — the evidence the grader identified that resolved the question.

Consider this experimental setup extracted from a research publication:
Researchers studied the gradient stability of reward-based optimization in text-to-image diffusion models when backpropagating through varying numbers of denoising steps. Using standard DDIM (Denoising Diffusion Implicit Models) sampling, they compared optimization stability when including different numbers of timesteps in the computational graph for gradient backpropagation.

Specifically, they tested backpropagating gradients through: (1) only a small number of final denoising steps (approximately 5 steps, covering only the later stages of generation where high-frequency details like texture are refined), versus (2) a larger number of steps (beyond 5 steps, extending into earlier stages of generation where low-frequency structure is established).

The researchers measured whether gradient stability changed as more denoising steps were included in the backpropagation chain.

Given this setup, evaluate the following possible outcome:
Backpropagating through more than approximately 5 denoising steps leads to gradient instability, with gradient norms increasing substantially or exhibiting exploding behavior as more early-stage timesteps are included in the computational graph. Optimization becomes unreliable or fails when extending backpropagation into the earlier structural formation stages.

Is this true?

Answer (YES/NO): YES